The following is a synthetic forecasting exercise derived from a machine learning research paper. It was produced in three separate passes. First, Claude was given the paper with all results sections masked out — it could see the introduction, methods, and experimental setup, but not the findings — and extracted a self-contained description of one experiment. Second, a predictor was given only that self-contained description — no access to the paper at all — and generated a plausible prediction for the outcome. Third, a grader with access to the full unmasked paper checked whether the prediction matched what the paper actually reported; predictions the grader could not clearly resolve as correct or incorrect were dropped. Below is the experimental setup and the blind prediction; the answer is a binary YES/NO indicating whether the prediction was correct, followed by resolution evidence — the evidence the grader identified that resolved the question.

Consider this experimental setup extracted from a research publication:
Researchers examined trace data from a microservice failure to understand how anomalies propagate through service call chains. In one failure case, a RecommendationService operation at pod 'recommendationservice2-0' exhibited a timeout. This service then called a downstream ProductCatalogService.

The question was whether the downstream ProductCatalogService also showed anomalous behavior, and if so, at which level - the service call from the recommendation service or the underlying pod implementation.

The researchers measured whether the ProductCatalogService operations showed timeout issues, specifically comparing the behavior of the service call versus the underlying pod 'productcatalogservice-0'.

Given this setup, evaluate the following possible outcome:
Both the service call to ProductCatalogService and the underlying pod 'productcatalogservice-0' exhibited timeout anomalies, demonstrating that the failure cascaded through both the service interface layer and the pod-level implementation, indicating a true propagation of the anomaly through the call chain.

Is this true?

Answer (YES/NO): NO